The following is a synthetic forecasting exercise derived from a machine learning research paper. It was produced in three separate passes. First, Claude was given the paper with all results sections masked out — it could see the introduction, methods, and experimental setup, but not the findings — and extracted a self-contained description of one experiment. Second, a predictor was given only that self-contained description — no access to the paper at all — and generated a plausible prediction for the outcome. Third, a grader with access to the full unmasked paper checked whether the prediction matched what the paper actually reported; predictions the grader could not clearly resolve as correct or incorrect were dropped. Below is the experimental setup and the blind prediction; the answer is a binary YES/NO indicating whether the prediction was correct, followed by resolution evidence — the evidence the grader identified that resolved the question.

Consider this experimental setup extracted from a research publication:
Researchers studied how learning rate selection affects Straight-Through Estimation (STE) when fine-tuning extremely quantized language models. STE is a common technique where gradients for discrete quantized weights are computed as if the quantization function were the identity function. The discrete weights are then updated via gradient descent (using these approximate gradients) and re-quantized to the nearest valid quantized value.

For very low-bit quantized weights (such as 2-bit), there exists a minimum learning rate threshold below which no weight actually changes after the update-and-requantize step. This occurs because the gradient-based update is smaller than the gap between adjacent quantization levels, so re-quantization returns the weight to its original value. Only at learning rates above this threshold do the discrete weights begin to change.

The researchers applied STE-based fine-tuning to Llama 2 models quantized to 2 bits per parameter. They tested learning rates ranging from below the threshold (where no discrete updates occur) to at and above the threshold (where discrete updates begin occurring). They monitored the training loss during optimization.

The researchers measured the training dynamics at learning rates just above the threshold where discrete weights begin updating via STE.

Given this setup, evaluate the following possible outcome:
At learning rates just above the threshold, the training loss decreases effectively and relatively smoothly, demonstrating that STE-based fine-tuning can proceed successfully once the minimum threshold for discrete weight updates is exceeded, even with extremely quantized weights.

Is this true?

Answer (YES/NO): NO